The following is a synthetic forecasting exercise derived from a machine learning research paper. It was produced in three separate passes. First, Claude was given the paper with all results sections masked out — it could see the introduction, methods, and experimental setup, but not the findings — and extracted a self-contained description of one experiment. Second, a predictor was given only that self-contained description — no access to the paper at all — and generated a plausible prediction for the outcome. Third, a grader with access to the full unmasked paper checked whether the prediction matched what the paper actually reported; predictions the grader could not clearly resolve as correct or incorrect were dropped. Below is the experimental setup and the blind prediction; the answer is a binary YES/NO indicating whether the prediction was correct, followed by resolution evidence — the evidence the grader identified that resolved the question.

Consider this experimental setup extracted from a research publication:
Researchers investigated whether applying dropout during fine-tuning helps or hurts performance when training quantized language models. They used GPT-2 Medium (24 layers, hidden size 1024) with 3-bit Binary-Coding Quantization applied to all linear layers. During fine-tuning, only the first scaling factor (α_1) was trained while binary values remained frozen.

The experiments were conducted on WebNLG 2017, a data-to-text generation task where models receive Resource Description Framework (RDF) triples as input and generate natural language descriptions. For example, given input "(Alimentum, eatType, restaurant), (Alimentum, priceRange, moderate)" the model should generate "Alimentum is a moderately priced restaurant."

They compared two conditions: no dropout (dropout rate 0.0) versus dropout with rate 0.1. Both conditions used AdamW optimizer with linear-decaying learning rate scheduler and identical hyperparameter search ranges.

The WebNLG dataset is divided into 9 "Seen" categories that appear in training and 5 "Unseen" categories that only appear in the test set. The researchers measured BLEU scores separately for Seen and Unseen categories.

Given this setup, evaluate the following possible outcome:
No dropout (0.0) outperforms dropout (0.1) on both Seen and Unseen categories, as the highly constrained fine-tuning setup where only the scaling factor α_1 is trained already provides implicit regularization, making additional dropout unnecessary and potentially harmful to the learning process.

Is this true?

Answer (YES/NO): NO